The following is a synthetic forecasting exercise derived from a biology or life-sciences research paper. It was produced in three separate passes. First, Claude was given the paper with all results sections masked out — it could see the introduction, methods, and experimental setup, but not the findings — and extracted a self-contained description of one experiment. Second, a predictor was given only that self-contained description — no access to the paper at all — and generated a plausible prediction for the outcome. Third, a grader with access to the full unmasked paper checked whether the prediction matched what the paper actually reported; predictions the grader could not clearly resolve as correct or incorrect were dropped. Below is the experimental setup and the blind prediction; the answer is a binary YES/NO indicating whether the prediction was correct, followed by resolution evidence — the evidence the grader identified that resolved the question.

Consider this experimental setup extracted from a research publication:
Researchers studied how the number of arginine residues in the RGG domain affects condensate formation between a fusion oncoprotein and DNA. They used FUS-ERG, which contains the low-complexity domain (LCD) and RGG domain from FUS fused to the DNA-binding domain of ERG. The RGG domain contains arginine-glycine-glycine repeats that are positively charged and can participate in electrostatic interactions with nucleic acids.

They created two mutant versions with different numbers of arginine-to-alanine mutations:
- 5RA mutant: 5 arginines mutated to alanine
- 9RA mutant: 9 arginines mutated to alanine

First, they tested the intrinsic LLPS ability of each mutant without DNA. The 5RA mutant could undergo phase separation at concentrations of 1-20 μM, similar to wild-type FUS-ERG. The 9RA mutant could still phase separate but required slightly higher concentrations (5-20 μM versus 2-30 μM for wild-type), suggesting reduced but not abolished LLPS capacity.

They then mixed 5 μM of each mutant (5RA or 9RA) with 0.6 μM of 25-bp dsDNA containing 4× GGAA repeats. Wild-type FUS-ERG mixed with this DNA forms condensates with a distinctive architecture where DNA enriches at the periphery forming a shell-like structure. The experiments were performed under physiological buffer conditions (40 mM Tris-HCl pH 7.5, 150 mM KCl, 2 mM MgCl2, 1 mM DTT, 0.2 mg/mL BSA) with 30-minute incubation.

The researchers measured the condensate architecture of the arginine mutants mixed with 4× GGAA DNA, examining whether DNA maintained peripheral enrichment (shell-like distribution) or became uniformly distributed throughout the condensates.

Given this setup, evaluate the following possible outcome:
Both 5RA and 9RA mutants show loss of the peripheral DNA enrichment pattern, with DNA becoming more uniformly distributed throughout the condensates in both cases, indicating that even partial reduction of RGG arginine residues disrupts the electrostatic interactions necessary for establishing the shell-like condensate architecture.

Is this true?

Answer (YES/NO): NO